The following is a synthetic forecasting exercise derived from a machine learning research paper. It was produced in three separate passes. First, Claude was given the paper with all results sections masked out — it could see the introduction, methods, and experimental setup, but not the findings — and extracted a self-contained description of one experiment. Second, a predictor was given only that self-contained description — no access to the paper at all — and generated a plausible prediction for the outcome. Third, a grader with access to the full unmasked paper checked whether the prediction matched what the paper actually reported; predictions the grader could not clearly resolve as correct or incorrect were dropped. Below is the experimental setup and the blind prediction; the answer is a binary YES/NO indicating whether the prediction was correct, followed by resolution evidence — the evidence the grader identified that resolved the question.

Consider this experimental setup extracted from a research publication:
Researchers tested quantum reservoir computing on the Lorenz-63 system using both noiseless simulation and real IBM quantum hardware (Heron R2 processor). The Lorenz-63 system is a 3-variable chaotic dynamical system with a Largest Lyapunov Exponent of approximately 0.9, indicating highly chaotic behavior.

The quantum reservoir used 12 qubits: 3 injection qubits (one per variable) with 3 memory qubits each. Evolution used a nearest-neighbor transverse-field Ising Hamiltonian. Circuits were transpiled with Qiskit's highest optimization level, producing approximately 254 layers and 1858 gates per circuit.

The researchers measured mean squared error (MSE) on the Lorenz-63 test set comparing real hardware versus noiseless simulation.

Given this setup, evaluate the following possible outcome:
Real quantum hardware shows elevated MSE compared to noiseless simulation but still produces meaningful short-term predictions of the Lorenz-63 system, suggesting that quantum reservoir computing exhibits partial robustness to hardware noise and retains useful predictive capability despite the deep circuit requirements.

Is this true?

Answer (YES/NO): YES